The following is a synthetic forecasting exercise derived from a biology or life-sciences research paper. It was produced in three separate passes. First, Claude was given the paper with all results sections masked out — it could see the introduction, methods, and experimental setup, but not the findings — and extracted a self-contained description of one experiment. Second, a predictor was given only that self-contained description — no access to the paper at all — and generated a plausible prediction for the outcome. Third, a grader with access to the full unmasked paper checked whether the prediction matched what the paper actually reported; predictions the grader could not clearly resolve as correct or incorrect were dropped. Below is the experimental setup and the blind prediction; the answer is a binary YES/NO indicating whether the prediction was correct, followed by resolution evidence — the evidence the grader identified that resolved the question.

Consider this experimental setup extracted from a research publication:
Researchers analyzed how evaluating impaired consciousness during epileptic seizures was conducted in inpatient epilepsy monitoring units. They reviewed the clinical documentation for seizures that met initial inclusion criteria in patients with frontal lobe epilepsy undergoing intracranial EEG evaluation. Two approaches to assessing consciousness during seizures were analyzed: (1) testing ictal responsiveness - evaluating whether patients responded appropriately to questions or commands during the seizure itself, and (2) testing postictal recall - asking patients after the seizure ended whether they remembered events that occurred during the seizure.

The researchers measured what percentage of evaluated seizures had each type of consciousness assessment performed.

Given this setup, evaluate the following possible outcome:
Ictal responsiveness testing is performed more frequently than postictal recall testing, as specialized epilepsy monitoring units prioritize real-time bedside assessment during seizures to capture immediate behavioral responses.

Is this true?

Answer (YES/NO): YES